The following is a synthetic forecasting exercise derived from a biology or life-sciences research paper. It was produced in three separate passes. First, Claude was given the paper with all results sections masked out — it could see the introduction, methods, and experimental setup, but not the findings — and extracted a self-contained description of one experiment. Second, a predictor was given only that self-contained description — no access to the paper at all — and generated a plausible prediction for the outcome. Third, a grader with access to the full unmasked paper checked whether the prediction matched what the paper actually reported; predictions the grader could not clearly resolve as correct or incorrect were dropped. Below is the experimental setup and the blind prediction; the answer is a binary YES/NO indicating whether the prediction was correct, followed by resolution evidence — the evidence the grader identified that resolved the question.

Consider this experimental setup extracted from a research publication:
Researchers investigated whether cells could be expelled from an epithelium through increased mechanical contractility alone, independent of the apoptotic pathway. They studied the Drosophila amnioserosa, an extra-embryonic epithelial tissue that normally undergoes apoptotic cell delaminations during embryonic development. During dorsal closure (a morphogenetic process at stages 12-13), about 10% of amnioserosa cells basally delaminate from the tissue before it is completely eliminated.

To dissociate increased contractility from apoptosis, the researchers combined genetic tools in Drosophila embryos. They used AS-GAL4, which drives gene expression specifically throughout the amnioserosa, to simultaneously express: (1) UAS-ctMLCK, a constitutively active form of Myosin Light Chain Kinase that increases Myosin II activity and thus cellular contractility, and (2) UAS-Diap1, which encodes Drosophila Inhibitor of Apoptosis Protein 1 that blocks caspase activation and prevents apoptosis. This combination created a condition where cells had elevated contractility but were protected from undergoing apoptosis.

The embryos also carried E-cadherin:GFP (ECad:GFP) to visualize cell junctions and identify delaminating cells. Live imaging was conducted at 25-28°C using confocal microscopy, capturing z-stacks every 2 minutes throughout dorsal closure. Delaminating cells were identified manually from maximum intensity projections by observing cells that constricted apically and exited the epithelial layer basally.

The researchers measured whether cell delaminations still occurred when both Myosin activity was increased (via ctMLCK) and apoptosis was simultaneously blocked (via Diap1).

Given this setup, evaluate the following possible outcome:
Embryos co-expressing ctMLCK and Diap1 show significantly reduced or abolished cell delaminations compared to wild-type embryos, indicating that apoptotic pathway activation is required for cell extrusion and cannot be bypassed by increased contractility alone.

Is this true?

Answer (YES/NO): NO